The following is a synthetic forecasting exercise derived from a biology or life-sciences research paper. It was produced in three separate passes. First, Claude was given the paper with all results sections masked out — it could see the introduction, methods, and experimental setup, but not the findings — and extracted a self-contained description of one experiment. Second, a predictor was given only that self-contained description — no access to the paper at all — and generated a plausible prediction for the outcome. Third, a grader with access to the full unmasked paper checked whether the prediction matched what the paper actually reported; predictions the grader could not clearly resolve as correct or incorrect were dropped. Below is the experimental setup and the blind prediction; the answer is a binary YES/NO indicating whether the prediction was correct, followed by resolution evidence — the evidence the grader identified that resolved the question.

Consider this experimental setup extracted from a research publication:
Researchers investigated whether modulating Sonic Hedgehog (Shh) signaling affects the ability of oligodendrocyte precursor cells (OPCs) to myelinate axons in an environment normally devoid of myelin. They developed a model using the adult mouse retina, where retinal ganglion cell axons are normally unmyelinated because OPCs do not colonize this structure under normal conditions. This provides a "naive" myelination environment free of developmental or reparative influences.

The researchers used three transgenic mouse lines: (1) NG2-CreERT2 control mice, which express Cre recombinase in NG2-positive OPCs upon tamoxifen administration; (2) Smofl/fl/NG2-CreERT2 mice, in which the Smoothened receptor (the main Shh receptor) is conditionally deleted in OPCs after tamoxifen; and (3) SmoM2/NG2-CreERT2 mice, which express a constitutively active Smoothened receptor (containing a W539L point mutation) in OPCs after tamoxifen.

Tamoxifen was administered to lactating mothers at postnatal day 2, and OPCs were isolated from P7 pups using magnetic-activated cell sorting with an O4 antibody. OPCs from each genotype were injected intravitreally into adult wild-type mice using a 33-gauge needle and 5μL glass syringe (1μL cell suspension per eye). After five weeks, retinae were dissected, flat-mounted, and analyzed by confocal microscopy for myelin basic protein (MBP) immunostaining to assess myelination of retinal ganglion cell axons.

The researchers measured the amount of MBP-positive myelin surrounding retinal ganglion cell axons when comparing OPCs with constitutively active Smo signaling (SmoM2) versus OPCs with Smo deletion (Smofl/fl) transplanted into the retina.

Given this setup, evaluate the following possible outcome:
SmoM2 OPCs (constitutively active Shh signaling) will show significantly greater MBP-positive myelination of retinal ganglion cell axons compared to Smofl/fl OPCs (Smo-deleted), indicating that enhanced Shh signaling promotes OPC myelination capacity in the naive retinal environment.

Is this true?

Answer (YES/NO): NO